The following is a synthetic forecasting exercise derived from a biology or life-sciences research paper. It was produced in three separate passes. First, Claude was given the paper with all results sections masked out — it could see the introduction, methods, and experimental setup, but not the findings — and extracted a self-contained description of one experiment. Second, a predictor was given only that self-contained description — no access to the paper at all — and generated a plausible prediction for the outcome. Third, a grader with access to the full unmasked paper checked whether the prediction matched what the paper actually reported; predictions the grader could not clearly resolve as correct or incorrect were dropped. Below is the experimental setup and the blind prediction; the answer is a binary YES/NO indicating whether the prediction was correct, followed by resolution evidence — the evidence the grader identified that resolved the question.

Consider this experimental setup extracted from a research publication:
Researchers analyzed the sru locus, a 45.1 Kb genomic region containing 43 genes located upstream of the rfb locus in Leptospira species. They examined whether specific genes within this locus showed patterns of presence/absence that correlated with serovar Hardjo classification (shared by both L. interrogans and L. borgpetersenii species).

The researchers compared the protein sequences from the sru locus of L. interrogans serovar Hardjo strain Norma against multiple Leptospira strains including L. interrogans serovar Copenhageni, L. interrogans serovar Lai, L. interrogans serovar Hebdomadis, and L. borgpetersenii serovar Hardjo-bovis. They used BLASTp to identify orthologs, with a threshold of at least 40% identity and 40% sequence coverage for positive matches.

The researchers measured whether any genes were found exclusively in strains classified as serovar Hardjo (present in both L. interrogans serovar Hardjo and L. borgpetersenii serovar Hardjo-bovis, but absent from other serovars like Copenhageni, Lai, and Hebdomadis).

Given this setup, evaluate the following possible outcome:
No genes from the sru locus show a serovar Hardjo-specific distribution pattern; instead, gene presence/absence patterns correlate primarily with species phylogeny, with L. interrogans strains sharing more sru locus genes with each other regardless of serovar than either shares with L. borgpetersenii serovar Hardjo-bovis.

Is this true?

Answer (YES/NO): NO